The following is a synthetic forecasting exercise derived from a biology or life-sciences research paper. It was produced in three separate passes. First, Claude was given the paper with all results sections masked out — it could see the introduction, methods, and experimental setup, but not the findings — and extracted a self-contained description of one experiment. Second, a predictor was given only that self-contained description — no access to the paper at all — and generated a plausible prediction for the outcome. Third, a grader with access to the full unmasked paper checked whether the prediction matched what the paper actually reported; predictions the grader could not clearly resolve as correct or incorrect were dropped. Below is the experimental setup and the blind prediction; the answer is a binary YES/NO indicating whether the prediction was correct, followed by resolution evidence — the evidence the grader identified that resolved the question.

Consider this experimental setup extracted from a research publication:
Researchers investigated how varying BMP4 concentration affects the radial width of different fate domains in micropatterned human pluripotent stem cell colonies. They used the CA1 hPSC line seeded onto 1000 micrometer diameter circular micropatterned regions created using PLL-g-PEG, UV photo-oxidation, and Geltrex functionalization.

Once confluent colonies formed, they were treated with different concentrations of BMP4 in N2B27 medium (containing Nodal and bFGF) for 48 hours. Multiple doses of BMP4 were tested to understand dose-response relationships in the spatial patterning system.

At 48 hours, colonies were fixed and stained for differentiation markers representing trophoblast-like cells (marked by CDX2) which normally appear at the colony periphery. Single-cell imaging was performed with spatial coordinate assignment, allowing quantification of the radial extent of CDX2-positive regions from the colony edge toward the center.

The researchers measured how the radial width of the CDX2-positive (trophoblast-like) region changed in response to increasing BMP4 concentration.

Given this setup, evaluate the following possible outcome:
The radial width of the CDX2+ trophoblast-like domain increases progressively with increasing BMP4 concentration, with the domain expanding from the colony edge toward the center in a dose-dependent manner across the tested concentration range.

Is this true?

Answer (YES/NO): YES